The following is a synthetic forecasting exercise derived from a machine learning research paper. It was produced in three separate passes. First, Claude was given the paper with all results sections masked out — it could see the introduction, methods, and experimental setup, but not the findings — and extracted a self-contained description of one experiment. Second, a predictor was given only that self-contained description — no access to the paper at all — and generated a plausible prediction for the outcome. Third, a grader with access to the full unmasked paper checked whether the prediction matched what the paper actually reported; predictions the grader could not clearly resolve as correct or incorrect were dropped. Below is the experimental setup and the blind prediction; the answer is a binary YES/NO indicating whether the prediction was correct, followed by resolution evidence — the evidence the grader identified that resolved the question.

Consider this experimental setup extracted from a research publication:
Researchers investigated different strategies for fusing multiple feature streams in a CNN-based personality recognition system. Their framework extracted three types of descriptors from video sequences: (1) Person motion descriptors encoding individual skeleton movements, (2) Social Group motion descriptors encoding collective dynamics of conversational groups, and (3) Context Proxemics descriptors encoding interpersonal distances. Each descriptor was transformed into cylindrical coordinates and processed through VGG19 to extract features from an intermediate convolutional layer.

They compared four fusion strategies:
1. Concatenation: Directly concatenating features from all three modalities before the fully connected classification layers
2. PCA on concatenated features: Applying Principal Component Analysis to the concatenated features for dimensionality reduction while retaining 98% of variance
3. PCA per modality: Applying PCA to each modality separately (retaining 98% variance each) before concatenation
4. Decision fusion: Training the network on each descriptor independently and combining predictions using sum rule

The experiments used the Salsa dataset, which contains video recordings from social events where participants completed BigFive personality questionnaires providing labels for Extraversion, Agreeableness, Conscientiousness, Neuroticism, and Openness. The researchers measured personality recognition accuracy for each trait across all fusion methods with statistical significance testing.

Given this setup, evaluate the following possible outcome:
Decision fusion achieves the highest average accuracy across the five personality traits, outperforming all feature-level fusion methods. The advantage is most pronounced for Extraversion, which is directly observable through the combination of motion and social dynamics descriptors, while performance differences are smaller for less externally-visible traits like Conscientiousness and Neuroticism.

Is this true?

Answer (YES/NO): NO